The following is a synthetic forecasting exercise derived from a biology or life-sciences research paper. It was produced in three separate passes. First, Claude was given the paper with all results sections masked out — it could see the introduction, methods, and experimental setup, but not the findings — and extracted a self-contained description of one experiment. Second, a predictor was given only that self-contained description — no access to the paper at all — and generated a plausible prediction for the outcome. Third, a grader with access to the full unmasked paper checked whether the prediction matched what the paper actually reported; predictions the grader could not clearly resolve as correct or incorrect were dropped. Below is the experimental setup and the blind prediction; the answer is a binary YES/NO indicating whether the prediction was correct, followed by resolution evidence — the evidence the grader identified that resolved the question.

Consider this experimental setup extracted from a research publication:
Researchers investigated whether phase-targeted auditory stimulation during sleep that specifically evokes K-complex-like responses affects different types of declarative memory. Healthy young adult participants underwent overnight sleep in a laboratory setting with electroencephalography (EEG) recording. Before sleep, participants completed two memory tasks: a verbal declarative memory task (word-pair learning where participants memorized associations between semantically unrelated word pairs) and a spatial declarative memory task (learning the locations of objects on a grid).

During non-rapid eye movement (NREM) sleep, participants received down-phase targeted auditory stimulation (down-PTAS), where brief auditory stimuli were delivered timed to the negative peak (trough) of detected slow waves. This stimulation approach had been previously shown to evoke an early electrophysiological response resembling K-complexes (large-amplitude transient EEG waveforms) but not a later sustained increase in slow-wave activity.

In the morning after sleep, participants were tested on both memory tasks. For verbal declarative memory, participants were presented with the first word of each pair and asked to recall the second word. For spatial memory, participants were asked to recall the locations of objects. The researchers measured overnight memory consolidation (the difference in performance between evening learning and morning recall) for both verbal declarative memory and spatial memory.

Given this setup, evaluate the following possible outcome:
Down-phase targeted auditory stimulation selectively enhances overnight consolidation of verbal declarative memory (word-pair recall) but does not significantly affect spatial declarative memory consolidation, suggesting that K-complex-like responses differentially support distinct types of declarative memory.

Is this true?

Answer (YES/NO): YES